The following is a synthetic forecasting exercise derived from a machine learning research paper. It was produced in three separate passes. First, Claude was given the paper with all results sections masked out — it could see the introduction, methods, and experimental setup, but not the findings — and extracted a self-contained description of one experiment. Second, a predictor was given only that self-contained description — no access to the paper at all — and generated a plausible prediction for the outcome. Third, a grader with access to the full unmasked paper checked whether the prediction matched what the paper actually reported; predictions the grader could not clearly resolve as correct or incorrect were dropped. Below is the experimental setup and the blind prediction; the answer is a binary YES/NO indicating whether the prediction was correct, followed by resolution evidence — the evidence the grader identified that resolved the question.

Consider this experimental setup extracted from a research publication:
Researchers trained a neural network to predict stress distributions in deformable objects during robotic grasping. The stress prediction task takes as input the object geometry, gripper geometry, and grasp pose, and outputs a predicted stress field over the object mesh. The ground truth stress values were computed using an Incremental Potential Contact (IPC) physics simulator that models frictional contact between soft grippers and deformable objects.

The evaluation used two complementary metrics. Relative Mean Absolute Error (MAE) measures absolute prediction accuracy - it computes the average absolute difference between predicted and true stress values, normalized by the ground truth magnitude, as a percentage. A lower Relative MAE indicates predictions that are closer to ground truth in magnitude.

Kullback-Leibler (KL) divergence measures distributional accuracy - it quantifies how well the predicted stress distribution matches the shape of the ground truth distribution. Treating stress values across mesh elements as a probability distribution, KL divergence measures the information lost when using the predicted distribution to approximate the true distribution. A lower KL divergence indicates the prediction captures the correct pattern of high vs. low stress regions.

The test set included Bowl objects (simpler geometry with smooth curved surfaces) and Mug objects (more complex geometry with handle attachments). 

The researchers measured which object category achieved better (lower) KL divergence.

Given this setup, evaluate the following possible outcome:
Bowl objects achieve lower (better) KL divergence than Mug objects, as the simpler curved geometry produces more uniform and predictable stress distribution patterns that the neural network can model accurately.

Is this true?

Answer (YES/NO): YES